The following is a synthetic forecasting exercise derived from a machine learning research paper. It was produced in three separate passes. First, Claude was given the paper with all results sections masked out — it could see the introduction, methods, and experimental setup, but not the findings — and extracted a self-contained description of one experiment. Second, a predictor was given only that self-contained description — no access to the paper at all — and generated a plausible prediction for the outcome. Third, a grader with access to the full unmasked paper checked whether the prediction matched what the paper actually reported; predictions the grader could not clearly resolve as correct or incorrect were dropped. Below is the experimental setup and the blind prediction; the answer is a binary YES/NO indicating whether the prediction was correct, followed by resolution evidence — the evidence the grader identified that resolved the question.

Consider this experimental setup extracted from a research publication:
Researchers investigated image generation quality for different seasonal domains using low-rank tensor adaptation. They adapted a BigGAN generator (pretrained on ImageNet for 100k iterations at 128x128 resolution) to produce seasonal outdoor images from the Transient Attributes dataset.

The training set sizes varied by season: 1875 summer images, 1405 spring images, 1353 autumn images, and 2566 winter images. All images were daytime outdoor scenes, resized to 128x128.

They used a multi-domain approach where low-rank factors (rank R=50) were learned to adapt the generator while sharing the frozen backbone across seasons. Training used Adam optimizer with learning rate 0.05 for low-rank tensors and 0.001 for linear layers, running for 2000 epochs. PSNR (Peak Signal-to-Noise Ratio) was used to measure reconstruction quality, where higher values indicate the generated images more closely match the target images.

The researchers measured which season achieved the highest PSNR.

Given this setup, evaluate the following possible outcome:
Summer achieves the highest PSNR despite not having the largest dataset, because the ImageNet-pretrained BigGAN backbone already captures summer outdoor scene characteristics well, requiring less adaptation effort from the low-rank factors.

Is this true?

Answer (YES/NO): YES